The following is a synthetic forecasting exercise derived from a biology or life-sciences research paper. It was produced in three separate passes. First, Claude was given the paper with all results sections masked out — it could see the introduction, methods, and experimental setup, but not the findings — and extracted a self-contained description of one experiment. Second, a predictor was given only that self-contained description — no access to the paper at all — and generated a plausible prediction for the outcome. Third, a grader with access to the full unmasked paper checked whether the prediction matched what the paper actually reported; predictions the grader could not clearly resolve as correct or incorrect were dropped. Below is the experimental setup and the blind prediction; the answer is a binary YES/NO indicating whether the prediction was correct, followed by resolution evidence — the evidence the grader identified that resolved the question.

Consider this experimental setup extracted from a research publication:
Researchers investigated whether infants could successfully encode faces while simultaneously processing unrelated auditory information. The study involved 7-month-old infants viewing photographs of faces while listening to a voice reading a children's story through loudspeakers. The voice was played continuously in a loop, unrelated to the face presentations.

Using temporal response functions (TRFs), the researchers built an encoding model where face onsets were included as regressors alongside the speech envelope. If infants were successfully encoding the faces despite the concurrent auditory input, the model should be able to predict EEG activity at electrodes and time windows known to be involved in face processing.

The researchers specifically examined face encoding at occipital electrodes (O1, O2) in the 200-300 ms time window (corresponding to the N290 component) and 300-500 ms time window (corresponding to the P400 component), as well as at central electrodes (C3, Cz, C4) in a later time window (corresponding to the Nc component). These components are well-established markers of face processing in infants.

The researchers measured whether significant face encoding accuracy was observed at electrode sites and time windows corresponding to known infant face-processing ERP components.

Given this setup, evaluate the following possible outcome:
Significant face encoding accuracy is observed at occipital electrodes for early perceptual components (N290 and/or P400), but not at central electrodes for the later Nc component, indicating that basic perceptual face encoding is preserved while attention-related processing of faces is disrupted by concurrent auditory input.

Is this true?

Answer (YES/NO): NO